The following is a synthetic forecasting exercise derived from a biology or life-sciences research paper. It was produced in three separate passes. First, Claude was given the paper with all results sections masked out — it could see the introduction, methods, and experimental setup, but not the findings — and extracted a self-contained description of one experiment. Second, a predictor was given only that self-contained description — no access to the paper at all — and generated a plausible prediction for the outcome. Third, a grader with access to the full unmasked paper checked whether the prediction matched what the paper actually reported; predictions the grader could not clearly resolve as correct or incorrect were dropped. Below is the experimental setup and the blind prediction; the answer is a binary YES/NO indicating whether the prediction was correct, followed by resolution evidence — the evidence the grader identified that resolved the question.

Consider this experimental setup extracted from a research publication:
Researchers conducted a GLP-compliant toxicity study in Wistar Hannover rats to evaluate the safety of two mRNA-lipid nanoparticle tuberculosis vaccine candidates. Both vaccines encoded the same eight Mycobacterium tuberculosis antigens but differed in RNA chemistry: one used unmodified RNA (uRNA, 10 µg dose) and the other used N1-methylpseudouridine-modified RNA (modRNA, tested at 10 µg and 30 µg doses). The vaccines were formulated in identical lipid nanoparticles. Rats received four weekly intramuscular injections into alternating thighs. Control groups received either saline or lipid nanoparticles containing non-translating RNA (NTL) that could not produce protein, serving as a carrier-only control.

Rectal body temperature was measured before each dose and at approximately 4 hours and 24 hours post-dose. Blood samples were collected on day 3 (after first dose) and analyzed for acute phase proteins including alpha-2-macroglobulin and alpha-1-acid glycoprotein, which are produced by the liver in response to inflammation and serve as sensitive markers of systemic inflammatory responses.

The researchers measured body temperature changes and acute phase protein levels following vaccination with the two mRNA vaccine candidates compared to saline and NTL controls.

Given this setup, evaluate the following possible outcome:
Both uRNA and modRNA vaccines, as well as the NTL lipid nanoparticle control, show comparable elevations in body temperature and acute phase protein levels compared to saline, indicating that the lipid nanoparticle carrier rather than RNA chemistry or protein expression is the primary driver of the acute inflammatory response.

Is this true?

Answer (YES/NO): NO